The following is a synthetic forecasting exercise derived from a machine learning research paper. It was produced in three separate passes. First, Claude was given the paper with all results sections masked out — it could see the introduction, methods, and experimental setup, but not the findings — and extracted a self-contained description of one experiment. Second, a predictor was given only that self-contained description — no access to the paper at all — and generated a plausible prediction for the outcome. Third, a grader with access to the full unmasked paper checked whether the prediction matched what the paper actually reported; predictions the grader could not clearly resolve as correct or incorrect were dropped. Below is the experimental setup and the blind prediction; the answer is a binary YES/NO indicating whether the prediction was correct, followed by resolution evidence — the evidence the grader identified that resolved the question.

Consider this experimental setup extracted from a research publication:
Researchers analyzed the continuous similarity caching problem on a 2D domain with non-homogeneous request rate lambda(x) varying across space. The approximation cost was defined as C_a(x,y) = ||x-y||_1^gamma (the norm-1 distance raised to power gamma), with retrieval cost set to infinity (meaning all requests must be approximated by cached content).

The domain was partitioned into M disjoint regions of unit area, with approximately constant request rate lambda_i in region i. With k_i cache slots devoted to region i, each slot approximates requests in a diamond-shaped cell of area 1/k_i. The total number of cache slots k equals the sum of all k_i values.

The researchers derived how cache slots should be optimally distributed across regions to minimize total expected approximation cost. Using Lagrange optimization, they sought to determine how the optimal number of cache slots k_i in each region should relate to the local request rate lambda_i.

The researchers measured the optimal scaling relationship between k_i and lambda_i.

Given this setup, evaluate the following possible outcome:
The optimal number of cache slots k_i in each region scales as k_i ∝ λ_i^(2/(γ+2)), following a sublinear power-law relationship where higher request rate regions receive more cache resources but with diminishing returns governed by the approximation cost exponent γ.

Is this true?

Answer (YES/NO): YES